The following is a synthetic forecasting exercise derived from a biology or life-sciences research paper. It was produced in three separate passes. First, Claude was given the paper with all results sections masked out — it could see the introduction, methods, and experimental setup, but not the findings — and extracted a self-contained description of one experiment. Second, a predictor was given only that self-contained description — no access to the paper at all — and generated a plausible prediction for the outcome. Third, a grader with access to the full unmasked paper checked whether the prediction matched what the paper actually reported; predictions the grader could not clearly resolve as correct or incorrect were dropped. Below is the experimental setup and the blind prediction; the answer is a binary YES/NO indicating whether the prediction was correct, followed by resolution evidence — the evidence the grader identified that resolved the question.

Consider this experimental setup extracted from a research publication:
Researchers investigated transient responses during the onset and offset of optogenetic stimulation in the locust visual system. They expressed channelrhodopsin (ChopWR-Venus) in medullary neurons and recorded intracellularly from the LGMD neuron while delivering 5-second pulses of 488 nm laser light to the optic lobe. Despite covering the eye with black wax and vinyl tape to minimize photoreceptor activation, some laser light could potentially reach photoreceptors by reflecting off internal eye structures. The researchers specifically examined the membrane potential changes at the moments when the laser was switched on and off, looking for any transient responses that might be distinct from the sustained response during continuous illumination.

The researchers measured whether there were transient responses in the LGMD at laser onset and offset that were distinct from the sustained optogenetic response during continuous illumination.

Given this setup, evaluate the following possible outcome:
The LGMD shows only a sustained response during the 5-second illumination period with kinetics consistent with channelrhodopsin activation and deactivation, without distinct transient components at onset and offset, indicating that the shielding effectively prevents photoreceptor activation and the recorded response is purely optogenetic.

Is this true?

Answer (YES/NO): NO